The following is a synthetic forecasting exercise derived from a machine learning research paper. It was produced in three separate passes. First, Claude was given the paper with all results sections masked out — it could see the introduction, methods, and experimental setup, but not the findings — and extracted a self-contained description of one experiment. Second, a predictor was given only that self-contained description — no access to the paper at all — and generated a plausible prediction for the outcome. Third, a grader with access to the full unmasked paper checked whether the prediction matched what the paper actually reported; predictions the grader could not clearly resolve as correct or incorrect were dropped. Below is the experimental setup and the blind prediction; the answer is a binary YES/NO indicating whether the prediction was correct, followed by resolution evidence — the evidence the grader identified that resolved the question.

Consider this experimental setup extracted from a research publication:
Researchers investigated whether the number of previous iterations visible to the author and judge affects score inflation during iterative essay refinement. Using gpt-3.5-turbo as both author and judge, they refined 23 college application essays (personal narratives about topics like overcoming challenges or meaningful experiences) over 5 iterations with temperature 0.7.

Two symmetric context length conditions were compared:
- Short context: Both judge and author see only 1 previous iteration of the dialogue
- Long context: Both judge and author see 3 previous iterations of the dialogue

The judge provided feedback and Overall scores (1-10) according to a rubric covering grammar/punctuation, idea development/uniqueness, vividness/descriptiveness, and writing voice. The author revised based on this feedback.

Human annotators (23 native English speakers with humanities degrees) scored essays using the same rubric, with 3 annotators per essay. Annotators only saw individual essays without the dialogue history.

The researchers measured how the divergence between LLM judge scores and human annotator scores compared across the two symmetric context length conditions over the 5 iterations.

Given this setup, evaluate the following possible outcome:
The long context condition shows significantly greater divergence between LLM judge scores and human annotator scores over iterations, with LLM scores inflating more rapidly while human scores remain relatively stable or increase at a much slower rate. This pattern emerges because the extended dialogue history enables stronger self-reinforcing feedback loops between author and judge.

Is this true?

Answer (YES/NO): YES